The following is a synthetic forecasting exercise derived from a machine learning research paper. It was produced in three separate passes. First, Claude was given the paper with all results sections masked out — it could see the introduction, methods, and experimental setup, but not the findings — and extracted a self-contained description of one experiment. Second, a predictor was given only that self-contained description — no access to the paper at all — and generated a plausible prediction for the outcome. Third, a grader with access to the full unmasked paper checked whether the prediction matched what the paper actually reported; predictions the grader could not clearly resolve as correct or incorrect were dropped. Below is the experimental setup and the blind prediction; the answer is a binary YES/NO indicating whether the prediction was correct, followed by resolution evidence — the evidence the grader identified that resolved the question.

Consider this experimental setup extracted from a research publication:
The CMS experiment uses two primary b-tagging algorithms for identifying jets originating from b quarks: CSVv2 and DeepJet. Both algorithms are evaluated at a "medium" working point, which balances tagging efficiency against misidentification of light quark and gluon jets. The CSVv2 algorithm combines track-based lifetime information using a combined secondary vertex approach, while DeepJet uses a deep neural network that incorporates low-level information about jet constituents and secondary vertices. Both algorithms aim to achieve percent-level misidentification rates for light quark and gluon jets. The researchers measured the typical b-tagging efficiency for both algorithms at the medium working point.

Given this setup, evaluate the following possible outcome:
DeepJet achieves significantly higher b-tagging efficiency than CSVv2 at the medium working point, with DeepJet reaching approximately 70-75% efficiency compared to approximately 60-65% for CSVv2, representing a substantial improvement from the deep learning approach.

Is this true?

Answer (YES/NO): NO